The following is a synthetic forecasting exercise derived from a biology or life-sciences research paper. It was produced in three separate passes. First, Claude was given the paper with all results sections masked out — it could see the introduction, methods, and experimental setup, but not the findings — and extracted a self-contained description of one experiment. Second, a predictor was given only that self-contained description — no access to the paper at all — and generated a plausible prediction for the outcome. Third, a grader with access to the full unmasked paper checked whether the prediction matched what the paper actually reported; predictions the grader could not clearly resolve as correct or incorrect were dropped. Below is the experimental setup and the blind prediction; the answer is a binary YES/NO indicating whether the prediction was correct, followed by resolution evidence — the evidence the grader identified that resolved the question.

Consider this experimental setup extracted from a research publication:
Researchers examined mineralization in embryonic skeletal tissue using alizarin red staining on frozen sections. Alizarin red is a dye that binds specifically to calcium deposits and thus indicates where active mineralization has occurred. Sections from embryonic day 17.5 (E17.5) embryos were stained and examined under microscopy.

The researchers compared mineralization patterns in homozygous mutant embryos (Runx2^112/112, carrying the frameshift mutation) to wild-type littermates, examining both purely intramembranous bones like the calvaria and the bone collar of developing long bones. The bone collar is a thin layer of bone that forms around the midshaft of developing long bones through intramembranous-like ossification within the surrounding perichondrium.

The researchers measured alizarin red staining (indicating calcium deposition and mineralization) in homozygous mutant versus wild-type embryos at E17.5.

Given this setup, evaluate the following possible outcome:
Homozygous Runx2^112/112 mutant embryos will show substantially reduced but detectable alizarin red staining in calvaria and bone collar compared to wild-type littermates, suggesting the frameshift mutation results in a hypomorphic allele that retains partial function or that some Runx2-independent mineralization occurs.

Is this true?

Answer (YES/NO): NO